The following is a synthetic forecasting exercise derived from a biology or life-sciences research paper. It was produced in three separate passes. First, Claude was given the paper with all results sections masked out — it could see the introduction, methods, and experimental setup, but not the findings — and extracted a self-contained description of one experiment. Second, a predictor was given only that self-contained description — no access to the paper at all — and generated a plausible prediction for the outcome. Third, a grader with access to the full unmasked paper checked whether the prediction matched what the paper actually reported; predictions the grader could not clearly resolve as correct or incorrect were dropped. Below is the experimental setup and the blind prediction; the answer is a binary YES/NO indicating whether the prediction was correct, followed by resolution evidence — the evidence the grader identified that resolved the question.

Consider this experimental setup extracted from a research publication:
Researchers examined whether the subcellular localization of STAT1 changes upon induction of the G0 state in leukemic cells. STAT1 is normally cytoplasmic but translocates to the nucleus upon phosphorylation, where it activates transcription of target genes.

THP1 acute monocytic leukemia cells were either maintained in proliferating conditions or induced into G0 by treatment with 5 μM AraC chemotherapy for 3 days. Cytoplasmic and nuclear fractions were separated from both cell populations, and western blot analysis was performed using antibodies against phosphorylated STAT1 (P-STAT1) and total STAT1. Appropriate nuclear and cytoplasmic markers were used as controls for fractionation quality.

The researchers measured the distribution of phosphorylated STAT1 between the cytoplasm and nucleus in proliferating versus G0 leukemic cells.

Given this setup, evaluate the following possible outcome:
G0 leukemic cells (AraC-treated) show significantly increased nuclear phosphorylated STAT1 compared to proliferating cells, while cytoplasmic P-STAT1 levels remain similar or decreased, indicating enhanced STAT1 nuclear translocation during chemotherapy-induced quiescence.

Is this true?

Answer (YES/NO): YES